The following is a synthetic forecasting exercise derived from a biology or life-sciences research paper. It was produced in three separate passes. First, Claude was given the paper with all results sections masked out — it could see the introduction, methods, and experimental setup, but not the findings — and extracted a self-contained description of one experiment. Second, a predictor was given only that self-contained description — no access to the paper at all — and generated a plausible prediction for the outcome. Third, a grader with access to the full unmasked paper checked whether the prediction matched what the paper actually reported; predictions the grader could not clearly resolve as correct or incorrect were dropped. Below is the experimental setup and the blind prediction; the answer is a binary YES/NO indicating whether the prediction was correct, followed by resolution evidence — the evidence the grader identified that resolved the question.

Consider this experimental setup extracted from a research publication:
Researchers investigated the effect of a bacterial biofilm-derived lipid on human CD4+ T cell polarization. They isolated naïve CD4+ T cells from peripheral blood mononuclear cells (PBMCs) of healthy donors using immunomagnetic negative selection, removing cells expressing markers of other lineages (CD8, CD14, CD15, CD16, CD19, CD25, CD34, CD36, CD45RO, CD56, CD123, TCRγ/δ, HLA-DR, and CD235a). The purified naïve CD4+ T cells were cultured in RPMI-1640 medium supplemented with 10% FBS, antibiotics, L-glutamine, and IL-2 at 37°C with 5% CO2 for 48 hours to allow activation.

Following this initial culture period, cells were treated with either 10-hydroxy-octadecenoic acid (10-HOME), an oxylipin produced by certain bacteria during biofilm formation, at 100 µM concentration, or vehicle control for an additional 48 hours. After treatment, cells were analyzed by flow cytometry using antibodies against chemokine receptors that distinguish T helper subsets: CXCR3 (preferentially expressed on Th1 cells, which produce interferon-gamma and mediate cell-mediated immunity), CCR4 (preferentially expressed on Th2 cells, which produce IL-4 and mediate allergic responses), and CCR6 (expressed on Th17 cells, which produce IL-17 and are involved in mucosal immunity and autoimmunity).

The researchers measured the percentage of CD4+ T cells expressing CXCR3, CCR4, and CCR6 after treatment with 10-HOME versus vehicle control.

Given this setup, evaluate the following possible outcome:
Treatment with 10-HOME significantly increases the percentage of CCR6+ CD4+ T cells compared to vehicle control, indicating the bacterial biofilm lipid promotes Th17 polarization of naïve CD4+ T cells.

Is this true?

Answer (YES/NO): NO